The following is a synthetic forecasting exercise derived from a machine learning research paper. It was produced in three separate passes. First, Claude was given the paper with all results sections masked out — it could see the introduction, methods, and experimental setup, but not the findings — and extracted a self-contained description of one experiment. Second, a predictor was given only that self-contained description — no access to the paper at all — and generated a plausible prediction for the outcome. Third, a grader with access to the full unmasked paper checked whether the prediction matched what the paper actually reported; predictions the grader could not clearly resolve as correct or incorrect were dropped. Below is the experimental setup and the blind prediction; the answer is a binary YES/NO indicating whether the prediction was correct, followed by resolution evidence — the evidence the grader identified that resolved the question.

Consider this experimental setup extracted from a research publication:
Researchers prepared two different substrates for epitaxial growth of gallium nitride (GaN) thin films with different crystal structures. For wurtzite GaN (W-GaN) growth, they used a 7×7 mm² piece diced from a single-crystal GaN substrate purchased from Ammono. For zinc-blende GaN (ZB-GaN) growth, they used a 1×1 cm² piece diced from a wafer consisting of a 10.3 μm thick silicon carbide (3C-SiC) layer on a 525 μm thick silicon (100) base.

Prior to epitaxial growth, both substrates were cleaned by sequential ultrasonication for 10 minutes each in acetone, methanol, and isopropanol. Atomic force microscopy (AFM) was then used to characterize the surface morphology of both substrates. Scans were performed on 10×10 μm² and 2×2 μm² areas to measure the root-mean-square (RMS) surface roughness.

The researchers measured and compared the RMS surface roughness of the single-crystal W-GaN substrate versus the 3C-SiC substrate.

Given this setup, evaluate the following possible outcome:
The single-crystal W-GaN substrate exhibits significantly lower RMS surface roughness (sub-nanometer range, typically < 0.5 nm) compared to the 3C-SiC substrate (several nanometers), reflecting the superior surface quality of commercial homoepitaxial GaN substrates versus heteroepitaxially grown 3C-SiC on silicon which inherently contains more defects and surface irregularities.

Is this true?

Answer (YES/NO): NO